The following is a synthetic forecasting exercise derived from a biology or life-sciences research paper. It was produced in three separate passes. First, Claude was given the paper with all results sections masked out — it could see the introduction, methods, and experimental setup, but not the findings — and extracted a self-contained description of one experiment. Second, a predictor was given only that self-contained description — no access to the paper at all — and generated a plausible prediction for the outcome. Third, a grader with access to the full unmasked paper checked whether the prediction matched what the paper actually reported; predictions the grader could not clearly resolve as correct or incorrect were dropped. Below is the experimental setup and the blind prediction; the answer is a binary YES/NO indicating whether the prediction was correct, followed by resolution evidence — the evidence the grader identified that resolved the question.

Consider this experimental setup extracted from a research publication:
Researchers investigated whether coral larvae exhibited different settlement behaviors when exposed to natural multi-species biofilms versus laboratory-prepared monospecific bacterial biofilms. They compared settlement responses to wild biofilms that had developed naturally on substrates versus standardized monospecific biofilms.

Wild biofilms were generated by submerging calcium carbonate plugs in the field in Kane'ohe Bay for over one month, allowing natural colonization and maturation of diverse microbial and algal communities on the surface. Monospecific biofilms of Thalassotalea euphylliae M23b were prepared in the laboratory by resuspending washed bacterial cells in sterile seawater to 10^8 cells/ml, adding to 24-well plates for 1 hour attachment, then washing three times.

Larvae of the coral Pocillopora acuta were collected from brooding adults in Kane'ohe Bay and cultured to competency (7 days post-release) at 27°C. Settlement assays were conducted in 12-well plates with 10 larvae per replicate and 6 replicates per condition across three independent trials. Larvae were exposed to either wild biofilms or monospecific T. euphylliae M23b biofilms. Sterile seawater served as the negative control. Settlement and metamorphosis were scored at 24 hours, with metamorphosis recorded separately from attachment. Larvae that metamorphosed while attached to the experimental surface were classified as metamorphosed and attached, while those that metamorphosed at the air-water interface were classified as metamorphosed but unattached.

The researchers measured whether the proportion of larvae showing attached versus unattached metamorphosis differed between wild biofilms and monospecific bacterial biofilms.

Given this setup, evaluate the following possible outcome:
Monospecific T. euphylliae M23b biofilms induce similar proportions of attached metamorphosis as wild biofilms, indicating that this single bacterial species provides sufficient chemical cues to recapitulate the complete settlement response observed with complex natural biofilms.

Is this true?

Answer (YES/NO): YES